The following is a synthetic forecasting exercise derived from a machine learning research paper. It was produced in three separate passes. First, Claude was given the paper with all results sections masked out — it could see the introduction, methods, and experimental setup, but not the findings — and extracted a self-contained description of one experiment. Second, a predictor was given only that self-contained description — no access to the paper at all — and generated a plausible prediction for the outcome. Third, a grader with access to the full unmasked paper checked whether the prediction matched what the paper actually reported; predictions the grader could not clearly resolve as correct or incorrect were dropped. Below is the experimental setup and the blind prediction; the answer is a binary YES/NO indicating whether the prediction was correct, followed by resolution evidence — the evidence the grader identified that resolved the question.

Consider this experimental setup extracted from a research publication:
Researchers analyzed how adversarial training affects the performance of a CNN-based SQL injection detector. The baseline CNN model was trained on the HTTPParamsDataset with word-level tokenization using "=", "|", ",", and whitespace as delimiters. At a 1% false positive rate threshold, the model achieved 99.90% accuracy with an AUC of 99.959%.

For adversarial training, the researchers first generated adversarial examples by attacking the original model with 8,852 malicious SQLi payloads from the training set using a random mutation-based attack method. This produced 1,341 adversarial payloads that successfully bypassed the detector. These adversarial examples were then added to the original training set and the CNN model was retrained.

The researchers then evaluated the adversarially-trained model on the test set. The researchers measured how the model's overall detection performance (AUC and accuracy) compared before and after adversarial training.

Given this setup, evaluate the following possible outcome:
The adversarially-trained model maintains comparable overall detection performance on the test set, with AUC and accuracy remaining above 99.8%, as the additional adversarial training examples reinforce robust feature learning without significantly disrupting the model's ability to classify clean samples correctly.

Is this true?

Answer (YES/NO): NO